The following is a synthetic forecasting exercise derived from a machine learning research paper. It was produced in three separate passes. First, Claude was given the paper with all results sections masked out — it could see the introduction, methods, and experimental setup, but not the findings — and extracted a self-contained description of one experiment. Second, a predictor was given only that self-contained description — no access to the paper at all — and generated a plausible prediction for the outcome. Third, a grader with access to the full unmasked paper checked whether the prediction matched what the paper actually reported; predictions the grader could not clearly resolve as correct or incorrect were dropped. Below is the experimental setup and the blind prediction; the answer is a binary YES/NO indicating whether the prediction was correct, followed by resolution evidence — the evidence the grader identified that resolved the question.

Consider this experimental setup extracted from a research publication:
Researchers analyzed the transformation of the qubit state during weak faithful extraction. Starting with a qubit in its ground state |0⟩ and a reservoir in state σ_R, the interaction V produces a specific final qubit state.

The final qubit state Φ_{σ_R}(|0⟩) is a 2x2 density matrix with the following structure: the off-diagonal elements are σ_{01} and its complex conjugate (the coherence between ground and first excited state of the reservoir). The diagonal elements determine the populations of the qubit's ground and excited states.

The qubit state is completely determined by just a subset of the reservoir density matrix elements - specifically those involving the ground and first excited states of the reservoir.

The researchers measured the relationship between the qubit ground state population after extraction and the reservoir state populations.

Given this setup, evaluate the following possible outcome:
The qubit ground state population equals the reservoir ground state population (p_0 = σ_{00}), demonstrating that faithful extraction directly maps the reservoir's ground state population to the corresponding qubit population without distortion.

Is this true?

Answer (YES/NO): YES